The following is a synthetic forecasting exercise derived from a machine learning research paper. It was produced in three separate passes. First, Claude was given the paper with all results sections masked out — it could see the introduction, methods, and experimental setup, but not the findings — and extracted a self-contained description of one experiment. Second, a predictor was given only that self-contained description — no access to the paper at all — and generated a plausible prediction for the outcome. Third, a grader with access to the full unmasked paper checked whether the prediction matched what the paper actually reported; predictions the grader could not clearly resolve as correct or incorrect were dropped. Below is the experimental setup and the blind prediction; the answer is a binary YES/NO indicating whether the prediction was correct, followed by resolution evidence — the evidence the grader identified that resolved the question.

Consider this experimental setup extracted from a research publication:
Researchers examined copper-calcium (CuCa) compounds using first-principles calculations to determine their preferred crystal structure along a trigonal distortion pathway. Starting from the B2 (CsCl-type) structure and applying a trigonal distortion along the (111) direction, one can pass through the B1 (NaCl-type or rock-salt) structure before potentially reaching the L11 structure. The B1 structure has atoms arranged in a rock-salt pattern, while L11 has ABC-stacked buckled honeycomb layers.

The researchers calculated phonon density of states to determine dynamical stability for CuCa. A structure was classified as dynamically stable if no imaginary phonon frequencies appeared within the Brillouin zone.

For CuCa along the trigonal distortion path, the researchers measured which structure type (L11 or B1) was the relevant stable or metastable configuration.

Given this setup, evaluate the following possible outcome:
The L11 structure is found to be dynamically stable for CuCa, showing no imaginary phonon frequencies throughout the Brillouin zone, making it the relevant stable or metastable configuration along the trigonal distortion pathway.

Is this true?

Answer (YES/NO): NO